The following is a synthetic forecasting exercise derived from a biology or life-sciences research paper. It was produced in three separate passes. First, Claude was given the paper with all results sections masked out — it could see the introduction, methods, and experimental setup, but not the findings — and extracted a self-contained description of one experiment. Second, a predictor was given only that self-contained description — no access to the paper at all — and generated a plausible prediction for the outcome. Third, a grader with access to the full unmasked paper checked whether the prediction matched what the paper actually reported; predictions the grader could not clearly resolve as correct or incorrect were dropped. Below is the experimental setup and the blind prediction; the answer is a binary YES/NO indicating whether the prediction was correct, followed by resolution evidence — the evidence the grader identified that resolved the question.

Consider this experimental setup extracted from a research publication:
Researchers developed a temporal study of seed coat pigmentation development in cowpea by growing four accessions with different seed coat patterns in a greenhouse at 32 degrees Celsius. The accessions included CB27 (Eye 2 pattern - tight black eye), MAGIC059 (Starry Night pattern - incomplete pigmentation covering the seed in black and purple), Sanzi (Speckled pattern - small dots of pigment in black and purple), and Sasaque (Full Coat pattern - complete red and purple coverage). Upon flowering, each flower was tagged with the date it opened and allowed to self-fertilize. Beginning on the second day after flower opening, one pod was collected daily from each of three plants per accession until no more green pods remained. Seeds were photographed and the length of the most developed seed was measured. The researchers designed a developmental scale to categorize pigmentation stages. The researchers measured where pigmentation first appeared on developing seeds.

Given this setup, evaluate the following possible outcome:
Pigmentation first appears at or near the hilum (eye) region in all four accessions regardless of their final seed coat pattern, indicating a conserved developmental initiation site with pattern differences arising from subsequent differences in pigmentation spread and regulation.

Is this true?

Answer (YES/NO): YES